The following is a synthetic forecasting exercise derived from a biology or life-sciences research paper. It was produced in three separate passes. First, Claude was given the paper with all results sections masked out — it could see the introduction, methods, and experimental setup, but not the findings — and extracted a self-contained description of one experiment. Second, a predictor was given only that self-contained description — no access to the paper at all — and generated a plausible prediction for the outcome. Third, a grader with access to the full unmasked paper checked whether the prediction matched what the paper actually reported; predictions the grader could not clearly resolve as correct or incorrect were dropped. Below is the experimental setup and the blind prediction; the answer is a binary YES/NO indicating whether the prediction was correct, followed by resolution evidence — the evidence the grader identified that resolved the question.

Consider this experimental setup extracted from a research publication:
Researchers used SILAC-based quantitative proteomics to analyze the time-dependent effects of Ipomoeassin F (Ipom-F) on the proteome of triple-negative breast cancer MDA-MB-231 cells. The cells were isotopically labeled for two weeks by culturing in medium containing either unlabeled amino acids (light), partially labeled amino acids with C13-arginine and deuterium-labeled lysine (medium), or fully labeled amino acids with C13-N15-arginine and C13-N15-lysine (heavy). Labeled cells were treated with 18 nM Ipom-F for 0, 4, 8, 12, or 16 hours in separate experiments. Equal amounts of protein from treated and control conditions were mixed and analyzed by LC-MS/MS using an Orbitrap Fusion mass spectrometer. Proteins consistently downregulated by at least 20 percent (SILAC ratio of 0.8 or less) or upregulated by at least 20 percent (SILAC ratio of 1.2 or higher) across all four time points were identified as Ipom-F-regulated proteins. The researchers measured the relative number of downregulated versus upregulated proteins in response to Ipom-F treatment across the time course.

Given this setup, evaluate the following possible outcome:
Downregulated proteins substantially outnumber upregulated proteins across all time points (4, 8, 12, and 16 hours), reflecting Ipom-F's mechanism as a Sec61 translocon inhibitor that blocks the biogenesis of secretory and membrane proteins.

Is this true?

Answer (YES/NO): YES